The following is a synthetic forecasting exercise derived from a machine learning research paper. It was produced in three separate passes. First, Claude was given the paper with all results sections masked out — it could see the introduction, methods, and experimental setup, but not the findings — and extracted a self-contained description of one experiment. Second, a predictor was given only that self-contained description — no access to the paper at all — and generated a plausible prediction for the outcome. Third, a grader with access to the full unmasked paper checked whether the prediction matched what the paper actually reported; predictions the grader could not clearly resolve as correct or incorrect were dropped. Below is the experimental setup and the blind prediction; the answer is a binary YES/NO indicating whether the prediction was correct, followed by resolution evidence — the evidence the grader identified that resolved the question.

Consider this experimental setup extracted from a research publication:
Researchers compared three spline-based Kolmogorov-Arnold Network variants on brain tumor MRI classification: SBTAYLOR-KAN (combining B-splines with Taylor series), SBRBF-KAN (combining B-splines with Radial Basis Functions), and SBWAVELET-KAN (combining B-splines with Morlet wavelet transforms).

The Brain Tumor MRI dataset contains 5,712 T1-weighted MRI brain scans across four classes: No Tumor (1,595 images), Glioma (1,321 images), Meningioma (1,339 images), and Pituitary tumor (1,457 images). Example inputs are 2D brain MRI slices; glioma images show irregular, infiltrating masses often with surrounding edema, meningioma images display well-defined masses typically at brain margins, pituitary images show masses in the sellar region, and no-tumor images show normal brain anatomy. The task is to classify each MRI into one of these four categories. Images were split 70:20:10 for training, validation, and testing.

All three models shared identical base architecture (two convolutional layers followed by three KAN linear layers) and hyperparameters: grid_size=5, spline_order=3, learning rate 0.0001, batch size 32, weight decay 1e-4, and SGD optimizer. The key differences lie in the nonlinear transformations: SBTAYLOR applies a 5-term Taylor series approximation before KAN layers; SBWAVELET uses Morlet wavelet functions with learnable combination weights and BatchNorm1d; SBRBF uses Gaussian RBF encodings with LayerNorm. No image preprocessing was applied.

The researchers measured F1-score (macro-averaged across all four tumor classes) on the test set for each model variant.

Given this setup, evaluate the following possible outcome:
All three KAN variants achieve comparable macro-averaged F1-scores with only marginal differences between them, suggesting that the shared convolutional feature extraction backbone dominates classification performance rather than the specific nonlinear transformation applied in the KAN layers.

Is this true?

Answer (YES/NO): NO